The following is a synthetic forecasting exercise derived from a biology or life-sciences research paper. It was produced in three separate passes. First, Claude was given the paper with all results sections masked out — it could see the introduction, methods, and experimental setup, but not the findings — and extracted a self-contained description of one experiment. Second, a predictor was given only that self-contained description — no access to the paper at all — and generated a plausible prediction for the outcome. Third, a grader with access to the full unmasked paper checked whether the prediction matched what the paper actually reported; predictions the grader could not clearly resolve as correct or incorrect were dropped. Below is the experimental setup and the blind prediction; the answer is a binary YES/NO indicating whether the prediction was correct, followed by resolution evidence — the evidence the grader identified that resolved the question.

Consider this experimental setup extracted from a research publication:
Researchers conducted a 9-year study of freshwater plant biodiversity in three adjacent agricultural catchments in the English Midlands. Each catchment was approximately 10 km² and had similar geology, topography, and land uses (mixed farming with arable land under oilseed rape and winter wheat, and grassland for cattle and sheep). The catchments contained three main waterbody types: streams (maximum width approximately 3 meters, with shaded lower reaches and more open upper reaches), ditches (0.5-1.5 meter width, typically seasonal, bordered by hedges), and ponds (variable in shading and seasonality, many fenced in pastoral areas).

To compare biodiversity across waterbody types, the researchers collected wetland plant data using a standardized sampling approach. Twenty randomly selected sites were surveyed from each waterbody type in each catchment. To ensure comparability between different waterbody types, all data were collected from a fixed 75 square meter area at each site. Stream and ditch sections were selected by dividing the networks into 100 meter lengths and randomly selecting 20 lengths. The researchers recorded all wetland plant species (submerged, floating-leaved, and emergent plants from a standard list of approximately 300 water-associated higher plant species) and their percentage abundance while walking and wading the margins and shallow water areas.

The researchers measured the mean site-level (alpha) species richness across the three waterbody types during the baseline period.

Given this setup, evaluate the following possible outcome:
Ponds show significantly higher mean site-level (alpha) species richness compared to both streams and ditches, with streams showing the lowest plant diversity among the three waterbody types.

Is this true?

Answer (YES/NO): NO